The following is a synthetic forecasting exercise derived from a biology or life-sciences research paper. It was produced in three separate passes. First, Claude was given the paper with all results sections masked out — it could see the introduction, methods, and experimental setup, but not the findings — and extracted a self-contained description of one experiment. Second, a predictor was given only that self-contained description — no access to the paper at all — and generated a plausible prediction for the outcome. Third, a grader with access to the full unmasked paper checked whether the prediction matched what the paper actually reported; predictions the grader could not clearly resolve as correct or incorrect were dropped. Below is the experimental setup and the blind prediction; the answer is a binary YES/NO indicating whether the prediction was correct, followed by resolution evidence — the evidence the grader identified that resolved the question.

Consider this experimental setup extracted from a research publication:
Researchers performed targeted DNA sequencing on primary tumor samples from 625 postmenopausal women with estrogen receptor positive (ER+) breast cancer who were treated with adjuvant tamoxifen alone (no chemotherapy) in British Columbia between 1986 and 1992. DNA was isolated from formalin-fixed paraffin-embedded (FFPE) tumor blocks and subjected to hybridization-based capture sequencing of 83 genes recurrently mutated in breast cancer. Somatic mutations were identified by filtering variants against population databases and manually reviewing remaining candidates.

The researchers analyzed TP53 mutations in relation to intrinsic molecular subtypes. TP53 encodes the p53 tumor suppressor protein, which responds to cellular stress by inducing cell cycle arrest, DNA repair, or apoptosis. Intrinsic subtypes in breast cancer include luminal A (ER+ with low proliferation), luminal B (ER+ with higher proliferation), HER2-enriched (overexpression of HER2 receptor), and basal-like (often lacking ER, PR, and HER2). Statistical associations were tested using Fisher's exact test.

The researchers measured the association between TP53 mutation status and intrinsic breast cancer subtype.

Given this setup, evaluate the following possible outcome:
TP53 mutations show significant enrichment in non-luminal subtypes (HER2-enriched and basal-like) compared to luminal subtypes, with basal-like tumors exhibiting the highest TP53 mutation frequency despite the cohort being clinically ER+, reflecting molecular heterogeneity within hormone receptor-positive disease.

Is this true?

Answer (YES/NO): NO